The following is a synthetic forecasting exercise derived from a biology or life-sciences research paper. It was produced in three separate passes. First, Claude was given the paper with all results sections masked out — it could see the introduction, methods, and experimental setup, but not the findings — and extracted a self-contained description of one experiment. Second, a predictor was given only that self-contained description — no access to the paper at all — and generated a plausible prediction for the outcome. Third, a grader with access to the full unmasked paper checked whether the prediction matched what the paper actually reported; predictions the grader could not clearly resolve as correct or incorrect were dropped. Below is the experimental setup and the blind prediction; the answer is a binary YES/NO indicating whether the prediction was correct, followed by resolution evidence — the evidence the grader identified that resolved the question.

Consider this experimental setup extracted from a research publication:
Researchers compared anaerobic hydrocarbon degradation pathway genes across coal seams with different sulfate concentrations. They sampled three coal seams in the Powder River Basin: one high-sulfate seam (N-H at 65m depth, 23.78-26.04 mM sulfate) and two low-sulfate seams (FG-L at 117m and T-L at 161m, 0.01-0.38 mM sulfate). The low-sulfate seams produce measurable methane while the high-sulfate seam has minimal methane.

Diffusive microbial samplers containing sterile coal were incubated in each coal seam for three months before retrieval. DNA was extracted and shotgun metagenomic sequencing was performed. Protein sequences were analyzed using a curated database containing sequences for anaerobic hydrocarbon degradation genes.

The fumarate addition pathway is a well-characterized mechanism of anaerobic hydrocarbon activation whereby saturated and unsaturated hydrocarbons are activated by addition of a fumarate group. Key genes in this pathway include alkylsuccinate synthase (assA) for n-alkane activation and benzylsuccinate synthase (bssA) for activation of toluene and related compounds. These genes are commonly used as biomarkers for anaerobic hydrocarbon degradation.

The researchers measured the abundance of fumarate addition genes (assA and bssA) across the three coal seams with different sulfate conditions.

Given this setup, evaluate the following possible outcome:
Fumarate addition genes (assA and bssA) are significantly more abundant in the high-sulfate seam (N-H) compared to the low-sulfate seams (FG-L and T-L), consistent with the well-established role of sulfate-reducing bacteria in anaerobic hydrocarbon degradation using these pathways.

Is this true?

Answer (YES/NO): YES